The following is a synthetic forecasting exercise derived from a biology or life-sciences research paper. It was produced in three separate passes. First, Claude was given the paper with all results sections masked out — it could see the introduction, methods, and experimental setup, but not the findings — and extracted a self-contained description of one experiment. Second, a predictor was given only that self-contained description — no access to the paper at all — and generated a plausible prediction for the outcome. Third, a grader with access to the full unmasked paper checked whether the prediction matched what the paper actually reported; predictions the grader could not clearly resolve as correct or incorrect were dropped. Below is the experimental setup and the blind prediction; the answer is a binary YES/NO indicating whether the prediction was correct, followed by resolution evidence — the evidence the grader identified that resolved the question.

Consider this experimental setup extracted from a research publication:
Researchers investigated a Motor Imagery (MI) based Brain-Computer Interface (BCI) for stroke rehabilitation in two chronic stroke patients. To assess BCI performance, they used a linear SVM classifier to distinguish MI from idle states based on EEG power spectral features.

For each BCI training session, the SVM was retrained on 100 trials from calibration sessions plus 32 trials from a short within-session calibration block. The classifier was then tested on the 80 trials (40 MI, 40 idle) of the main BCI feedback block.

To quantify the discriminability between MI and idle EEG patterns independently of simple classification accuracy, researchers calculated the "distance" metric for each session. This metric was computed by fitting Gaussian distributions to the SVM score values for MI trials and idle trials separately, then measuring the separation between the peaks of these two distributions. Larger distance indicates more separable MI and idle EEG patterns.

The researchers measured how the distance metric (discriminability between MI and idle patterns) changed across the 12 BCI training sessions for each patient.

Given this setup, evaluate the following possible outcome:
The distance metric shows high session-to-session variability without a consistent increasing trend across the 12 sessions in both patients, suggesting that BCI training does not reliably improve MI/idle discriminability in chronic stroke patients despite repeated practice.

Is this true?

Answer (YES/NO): NO